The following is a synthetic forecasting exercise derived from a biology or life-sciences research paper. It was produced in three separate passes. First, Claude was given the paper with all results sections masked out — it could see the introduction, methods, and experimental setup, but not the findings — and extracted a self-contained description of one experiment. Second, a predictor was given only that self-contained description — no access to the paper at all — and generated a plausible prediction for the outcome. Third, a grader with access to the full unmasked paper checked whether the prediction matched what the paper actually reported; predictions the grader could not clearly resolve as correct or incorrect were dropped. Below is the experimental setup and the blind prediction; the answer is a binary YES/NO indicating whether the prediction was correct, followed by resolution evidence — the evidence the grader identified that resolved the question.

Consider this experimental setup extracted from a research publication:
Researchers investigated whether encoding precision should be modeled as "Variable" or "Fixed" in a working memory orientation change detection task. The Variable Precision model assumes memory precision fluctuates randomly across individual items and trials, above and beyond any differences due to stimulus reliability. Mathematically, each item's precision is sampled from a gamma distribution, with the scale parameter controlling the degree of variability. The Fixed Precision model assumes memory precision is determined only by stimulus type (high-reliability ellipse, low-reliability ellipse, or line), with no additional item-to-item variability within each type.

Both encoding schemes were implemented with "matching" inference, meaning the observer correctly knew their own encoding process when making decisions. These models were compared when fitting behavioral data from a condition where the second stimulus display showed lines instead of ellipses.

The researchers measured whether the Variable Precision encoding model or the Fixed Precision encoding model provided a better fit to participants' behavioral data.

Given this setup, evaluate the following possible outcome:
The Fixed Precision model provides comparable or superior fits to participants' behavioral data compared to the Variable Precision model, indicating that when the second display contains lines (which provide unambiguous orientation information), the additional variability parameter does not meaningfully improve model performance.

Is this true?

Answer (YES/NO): YES